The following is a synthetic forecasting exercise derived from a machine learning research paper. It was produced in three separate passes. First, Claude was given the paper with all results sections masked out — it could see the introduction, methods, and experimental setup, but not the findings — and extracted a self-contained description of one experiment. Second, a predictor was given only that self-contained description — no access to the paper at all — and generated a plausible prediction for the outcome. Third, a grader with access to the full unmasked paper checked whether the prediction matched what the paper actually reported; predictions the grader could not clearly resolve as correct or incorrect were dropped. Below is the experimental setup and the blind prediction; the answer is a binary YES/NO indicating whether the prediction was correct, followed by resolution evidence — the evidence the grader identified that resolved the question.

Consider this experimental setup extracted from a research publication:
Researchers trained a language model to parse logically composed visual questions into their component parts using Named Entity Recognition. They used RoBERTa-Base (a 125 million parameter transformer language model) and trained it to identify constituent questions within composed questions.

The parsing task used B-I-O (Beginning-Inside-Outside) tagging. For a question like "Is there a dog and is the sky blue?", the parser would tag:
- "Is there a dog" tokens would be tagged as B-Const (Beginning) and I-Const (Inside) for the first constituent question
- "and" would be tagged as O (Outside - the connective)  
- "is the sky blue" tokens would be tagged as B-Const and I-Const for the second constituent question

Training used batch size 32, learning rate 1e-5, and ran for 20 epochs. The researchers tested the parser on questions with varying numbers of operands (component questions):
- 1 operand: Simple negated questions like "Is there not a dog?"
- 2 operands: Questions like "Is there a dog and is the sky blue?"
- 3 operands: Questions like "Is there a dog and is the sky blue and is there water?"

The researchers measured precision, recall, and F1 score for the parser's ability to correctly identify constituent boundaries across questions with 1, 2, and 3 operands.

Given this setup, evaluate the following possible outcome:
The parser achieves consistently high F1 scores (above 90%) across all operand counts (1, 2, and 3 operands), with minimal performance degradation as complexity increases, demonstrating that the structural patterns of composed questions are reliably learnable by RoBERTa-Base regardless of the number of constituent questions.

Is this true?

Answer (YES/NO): NO